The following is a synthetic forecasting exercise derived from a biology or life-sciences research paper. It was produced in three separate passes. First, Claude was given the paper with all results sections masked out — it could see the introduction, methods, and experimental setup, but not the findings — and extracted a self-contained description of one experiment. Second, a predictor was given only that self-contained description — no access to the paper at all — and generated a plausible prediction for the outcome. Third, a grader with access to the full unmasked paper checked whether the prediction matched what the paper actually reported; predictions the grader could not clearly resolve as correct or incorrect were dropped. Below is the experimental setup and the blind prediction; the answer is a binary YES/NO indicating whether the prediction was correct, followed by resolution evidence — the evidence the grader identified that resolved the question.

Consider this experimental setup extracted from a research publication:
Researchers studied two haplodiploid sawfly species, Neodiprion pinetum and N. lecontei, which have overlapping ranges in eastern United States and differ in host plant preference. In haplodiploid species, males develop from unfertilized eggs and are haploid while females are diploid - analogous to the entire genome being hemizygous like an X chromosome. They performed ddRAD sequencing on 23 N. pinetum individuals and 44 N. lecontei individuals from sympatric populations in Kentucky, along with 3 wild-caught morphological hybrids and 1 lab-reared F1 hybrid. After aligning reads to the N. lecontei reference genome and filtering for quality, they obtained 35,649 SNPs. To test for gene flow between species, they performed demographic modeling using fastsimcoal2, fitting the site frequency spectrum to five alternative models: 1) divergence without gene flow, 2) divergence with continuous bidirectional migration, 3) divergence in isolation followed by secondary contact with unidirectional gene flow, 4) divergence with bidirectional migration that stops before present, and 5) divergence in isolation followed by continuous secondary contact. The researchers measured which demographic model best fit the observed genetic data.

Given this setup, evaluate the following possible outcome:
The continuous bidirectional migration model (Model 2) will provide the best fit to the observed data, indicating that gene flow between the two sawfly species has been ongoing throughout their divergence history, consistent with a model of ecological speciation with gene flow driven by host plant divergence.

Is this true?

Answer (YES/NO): YES